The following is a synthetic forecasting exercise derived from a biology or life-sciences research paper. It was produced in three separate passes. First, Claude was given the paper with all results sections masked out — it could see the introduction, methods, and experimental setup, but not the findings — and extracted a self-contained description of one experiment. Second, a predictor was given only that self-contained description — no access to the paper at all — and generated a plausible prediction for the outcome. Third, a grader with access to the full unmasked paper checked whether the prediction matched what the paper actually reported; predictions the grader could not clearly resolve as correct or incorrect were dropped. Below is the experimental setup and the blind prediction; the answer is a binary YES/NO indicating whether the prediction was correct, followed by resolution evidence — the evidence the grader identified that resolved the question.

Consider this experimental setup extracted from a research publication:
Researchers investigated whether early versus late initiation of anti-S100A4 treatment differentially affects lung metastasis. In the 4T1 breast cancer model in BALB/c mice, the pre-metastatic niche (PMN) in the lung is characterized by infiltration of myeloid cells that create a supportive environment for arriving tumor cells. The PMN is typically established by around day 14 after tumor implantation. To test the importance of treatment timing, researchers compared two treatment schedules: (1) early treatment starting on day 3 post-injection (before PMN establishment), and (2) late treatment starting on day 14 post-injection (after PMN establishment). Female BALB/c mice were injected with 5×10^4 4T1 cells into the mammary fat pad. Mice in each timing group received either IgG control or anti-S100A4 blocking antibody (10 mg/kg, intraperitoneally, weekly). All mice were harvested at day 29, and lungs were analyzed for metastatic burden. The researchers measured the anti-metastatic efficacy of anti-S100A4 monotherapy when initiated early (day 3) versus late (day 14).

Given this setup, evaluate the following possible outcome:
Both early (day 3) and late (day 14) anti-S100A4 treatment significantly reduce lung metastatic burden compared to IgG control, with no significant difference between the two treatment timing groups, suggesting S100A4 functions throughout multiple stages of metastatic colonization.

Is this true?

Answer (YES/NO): NO